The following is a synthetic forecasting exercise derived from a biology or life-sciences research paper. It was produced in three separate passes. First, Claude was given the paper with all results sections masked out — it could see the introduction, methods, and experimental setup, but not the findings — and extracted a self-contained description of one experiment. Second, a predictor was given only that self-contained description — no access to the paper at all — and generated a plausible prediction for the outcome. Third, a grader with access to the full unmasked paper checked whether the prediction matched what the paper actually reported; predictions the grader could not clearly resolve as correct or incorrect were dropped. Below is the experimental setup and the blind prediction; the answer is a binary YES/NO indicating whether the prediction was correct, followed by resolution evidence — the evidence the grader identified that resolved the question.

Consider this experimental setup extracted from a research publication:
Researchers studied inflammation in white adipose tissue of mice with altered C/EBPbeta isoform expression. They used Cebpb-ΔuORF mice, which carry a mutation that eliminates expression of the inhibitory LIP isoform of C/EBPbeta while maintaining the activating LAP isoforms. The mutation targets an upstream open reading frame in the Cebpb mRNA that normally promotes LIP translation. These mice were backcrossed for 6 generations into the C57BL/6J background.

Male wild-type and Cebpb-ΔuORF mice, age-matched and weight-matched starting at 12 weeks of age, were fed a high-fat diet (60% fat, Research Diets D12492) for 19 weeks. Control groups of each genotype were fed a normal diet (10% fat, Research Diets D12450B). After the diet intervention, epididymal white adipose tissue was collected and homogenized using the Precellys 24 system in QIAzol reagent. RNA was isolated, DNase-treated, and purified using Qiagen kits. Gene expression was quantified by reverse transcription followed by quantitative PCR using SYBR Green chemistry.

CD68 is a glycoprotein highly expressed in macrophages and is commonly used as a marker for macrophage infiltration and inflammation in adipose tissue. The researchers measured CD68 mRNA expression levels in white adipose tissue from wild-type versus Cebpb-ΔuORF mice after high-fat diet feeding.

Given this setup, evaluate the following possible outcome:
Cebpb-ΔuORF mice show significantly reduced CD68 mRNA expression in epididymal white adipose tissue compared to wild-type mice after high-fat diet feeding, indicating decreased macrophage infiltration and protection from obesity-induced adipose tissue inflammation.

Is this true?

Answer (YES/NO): YES